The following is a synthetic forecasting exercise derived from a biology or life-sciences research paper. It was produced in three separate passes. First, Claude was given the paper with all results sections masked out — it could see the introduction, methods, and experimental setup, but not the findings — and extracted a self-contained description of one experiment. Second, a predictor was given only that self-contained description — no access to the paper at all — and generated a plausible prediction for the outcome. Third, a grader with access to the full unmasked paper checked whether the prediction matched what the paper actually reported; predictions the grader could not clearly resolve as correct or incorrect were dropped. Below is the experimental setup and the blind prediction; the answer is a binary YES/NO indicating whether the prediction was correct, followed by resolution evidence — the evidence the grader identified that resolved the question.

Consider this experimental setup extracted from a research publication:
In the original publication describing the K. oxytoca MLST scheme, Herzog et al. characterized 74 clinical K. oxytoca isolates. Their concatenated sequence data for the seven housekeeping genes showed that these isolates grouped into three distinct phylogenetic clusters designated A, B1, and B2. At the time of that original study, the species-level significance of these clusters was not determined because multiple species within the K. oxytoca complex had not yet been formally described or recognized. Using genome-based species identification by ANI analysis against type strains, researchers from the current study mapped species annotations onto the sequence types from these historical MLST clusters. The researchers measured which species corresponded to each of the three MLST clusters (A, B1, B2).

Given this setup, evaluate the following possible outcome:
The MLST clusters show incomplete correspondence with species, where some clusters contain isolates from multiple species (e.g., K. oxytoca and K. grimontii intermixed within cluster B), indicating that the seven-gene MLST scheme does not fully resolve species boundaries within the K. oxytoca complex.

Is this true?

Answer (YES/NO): NO